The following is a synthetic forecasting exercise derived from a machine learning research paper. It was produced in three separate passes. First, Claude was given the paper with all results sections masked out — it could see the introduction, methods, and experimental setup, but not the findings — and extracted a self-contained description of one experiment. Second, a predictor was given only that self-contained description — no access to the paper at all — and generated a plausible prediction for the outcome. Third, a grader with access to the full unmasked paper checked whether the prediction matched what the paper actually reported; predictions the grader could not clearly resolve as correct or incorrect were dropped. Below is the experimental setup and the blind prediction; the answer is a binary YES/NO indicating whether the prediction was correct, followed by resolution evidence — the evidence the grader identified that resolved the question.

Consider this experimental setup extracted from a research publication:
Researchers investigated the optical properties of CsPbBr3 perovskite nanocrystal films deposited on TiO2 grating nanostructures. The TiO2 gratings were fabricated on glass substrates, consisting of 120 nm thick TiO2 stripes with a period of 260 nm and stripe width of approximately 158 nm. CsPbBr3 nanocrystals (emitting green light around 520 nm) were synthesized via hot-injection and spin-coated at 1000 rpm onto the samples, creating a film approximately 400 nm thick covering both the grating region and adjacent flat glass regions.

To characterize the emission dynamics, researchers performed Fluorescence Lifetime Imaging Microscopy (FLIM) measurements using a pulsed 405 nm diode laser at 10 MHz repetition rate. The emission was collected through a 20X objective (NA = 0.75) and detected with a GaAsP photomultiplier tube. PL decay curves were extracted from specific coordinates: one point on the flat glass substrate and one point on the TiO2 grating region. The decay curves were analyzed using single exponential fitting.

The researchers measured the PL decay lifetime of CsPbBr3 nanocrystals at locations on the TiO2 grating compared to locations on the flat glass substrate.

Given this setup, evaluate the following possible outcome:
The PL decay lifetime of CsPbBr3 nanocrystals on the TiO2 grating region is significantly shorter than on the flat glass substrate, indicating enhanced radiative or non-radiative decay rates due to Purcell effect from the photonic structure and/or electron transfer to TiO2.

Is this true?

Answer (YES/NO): YES